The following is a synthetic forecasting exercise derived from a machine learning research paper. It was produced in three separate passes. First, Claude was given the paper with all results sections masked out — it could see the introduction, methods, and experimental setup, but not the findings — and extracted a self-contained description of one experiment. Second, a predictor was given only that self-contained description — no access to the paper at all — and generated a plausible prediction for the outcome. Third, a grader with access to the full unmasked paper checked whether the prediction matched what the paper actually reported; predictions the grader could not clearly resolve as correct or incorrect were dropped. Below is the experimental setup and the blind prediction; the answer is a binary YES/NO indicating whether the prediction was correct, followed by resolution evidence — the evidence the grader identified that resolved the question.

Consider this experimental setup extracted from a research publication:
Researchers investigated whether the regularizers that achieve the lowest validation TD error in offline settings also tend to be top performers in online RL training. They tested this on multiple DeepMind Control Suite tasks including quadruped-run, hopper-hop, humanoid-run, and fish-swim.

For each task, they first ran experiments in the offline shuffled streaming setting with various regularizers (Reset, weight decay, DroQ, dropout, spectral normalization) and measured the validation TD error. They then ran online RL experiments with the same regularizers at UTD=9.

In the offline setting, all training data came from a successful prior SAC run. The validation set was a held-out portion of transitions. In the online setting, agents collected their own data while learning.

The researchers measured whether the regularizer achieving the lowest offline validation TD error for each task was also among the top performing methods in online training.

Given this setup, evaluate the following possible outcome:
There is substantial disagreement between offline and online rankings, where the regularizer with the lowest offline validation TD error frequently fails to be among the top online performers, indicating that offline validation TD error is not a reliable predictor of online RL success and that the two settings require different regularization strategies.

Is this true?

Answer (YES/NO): NO